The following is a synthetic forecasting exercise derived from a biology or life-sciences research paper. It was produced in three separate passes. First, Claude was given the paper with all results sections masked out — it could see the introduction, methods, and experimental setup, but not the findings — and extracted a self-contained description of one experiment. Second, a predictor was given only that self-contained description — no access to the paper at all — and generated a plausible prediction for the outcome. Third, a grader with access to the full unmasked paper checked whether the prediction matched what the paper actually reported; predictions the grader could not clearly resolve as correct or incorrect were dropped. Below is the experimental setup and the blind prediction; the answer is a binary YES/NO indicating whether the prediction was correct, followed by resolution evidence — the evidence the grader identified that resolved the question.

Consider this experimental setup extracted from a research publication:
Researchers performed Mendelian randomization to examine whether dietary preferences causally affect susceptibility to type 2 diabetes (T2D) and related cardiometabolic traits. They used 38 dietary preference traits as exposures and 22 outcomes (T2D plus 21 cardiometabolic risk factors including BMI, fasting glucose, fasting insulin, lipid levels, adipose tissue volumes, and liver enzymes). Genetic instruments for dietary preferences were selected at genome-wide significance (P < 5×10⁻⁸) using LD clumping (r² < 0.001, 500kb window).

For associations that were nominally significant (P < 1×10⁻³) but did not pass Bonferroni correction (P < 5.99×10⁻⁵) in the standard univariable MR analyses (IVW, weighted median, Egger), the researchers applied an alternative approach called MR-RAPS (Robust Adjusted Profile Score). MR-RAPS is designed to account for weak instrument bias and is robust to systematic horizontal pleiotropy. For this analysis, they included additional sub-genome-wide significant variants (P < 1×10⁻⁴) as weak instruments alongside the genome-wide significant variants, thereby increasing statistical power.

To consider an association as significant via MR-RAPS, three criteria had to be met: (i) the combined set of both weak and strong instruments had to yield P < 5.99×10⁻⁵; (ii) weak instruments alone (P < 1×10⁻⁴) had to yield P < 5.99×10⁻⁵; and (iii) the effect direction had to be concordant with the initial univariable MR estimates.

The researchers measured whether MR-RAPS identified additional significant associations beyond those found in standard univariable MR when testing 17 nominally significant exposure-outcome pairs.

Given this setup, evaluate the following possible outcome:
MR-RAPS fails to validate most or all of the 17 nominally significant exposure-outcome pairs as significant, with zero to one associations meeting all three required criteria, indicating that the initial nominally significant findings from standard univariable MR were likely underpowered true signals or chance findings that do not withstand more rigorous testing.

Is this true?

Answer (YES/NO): NO